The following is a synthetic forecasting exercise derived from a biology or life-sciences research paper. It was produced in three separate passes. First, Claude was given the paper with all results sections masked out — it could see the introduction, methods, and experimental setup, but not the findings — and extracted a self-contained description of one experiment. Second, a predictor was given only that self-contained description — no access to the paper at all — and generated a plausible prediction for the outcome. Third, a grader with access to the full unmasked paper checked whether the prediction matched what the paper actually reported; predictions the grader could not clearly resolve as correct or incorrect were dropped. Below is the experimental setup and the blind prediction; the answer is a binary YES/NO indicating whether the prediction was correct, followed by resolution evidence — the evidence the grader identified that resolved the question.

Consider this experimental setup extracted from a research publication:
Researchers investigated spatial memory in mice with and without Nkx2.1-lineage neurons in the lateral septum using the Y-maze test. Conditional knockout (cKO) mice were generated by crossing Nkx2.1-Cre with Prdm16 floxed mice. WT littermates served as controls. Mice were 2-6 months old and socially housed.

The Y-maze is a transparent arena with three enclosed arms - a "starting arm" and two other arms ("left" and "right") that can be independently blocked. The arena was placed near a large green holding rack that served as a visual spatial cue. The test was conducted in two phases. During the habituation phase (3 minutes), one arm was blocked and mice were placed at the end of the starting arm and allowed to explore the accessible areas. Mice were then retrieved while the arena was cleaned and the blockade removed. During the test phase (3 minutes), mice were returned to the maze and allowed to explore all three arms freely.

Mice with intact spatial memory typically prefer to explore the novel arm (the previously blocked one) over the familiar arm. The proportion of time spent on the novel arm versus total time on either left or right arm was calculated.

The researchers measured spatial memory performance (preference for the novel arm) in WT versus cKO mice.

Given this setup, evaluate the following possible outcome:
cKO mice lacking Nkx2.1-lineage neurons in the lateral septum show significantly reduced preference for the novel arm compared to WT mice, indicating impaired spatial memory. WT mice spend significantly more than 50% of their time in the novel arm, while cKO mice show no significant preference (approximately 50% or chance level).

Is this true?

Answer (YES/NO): NO